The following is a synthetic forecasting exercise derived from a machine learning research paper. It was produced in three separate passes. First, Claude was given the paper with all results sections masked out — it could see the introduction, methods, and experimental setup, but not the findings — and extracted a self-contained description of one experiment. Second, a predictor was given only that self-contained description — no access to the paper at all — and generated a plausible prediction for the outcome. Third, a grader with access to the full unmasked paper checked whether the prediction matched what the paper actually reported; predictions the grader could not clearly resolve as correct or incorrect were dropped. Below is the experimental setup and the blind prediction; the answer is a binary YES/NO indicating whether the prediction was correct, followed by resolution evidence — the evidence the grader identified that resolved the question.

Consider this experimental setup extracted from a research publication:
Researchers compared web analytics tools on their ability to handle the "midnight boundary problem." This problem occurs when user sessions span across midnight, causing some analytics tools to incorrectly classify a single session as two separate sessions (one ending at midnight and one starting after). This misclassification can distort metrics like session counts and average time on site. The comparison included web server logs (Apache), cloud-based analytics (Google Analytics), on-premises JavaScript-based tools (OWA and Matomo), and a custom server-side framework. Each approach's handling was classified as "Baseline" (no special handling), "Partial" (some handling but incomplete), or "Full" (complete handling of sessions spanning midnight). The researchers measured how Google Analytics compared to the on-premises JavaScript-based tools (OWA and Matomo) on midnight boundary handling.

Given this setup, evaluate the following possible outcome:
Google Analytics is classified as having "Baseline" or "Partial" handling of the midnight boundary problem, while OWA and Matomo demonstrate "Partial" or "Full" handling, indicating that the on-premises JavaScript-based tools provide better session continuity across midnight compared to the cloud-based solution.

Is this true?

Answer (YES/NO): NO